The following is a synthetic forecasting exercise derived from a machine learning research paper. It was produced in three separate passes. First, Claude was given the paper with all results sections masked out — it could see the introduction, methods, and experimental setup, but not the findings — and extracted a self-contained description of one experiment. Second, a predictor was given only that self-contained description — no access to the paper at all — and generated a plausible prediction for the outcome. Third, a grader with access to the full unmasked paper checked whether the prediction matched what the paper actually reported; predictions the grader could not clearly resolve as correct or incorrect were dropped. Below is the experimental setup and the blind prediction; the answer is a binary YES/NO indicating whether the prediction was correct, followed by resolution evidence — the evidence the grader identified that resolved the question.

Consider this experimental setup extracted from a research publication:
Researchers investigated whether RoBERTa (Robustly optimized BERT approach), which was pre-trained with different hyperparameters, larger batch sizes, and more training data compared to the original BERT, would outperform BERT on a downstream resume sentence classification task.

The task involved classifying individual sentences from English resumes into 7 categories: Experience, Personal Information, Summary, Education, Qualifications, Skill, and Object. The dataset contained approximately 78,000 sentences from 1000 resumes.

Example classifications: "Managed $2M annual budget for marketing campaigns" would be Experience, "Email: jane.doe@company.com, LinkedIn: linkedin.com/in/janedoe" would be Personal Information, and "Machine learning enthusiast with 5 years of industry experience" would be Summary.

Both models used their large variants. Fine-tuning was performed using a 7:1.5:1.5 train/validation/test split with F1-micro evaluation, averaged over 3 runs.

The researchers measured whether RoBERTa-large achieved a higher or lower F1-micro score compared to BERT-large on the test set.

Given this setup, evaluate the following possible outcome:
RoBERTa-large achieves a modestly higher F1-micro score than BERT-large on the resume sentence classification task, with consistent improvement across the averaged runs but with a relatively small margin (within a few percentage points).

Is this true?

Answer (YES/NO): YES